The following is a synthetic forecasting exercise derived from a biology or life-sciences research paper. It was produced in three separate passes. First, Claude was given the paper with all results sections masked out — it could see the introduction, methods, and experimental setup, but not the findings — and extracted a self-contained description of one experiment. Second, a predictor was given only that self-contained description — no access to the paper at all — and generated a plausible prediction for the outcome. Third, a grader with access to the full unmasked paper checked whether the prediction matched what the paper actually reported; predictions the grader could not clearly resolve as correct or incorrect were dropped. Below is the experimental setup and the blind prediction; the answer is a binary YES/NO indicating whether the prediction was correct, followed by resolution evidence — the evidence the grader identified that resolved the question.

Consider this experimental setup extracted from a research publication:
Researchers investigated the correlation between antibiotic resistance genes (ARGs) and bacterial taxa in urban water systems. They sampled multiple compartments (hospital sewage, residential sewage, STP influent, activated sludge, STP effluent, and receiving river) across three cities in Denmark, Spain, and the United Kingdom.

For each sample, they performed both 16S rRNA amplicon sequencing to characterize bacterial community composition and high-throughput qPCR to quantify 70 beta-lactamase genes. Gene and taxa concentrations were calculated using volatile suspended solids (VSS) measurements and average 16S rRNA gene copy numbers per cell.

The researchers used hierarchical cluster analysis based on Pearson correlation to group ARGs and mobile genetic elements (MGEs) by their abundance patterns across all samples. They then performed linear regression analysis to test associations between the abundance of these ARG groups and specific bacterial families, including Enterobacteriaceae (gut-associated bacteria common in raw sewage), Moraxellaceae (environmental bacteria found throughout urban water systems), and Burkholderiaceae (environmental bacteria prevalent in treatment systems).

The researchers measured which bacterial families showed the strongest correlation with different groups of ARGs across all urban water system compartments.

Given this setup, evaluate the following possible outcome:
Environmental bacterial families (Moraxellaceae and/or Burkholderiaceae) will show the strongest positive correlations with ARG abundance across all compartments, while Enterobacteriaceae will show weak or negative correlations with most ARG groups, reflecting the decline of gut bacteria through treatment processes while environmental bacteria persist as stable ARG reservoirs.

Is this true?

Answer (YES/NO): NO